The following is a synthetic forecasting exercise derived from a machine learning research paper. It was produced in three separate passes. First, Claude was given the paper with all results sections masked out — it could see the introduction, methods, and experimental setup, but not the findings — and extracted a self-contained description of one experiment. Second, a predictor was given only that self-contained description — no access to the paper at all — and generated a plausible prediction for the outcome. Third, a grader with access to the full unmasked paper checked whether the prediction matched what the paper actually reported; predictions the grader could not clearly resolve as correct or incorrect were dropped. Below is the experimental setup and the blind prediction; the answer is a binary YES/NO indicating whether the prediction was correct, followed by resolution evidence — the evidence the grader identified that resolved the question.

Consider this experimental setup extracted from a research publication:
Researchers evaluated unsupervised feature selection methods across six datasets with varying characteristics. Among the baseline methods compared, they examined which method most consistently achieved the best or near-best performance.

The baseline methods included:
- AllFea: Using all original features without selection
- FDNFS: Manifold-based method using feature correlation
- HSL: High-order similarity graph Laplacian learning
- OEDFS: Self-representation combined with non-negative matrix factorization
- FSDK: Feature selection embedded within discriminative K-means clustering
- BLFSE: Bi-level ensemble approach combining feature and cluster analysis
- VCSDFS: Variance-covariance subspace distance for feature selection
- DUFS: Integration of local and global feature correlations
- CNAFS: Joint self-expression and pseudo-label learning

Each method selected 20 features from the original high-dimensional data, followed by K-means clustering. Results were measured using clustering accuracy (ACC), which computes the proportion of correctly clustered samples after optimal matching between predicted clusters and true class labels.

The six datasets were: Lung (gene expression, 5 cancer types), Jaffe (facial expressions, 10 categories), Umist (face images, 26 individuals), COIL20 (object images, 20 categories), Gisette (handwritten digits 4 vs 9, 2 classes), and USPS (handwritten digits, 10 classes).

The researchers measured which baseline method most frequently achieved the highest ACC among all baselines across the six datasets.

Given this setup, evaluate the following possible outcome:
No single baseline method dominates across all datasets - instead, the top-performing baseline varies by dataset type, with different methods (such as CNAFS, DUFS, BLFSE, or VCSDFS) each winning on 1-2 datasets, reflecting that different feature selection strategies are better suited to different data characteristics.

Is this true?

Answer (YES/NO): NO